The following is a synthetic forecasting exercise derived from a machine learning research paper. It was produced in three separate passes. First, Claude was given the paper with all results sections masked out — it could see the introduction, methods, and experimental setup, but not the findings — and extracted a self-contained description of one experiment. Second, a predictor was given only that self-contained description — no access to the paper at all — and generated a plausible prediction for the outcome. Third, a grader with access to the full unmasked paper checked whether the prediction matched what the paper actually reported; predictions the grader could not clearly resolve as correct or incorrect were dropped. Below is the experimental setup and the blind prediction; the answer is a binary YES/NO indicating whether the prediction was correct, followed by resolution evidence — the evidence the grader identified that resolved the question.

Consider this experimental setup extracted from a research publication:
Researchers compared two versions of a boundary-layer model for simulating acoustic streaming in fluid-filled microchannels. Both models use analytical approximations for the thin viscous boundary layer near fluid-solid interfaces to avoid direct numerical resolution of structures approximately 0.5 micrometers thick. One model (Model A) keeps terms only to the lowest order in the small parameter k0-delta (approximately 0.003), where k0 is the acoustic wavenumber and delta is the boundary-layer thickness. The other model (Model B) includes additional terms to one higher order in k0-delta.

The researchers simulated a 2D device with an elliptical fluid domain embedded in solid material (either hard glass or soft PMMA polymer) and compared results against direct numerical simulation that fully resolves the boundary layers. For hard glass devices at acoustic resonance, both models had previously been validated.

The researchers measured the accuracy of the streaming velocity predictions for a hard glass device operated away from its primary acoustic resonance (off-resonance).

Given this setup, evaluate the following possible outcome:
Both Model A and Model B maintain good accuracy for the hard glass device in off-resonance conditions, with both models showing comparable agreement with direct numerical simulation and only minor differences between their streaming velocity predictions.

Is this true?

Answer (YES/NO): NO